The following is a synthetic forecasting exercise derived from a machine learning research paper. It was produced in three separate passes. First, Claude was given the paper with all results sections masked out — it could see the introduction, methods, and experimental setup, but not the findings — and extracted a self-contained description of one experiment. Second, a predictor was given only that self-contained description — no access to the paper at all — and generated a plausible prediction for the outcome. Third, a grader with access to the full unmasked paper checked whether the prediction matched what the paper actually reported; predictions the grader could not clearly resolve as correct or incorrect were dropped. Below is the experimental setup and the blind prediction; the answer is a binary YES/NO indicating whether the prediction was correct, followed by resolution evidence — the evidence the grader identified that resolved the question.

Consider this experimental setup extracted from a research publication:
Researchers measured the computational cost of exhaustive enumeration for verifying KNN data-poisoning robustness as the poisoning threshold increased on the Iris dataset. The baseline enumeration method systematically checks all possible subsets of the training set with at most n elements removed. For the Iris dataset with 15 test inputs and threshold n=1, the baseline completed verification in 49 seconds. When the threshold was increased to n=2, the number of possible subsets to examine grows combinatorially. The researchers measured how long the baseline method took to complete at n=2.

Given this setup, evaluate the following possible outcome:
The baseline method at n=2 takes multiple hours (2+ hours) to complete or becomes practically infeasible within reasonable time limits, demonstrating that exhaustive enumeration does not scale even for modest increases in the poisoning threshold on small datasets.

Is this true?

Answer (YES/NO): NO